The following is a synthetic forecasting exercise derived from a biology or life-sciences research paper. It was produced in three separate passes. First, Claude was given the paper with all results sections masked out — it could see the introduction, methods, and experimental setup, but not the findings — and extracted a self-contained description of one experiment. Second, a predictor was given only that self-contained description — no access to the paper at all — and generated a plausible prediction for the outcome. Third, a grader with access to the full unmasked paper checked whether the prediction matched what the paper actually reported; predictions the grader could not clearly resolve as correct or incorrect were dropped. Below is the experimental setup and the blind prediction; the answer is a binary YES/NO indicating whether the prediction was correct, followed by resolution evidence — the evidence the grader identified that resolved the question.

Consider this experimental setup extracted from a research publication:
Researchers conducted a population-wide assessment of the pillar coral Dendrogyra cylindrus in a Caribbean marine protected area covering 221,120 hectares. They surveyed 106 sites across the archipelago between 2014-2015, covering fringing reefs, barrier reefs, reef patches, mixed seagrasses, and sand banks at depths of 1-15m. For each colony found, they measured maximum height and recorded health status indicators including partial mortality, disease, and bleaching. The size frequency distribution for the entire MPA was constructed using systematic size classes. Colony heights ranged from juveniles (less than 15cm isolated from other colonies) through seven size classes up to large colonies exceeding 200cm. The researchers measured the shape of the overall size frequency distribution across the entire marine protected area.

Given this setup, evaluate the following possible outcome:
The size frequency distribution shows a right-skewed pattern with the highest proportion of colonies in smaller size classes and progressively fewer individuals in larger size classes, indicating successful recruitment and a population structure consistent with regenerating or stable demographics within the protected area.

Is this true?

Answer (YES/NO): NO